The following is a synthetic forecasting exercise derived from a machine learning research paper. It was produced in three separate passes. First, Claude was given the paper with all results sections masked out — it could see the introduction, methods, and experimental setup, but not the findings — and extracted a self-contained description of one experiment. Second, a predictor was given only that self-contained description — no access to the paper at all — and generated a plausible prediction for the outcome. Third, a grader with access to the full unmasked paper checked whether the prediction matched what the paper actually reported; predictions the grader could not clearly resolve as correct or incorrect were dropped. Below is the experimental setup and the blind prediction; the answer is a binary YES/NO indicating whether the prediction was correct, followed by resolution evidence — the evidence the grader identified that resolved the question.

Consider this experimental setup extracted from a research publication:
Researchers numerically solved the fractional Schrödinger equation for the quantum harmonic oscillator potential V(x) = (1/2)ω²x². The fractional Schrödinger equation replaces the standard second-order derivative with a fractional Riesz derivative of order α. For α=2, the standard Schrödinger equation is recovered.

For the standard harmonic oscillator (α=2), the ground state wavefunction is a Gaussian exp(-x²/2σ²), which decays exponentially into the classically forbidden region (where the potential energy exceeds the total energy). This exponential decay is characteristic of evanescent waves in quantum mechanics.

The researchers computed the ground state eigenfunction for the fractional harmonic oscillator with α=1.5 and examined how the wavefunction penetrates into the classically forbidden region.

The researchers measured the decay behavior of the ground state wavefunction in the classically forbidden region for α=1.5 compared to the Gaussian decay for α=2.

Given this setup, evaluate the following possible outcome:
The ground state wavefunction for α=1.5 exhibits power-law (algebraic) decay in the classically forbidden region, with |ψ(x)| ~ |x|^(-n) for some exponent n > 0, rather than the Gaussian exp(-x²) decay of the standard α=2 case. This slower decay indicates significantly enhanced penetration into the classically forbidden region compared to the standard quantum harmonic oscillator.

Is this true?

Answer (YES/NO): NO